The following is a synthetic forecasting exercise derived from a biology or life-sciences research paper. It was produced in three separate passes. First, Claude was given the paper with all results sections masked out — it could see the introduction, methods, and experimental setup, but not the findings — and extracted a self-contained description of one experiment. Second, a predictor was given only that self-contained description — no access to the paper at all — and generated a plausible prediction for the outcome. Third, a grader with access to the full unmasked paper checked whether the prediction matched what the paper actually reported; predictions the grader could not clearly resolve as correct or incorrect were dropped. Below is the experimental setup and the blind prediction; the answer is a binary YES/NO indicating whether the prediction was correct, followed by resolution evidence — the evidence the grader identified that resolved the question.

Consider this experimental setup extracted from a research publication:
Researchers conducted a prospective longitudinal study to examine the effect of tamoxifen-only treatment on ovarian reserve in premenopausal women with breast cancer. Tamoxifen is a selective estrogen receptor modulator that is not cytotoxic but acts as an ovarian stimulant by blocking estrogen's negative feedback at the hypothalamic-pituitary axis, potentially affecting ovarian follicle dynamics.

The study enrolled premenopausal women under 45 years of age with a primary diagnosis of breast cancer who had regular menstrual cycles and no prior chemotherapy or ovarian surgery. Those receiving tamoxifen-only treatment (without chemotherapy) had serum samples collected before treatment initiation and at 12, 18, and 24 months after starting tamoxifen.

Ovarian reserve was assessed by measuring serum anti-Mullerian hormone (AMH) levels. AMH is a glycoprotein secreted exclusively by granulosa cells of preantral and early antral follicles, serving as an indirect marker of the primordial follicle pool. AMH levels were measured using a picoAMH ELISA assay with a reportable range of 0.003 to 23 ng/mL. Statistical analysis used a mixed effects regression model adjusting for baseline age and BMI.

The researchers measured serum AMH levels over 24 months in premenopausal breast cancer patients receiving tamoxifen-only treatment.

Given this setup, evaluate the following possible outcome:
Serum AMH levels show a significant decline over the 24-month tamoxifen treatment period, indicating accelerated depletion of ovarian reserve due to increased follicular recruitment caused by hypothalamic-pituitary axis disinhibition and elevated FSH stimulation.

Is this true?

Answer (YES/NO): NO